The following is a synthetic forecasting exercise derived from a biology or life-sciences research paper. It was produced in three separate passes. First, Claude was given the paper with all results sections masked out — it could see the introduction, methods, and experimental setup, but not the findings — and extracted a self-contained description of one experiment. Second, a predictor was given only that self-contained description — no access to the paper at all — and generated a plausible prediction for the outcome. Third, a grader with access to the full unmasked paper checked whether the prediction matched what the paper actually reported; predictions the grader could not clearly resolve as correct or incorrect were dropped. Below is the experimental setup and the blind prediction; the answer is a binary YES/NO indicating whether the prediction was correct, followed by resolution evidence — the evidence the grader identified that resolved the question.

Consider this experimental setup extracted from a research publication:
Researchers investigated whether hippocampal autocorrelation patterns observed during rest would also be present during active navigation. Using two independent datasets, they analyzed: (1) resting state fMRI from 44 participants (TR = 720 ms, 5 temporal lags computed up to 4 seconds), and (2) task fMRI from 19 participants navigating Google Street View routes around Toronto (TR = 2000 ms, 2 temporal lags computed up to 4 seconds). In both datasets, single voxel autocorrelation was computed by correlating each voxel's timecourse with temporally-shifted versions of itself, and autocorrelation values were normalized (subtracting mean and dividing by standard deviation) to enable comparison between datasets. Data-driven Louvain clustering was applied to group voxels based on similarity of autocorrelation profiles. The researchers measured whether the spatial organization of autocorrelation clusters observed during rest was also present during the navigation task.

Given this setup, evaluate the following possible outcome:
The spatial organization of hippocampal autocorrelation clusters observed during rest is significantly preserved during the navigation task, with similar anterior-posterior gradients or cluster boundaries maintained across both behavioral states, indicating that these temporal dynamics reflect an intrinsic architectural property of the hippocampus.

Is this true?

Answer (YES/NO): YES